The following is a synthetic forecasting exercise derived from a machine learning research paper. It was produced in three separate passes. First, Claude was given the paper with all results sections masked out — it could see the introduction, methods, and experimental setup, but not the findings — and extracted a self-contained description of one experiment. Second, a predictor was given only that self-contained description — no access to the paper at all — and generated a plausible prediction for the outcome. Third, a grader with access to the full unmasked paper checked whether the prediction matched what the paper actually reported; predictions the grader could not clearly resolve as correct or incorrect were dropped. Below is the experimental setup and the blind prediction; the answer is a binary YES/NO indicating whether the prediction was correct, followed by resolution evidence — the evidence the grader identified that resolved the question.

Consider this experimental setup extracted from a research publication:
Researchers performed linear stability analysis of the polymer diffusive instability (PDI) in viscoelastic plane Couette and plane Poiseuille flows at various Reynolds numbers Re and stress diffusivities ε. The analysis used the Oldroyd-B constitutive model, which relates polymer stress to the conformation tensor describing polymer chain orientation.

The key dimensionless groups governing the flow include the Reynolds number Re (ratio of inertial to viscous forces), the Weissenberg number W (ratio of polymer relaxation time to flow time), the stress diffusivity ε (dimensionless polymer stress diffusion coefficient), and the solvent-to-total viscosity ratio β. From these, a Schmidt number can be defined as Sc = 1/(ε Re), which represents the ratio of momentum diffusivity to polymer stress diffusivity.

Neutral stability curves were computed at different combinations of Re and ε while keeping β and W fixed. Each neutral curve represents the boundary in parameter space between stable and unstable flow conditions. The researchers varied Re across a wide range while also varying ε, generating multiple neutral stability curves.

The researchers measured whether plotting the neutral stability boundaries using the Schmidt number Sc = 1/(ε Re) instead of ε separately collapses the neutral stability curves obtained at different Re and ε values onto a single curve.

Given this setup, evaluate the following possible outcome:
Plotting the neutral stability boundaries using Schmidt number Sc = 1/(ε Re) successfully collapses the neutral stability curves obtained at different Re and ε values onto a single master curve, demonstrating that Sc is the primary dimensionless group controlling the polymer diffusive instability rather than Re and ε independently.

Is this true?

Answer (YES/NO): YES